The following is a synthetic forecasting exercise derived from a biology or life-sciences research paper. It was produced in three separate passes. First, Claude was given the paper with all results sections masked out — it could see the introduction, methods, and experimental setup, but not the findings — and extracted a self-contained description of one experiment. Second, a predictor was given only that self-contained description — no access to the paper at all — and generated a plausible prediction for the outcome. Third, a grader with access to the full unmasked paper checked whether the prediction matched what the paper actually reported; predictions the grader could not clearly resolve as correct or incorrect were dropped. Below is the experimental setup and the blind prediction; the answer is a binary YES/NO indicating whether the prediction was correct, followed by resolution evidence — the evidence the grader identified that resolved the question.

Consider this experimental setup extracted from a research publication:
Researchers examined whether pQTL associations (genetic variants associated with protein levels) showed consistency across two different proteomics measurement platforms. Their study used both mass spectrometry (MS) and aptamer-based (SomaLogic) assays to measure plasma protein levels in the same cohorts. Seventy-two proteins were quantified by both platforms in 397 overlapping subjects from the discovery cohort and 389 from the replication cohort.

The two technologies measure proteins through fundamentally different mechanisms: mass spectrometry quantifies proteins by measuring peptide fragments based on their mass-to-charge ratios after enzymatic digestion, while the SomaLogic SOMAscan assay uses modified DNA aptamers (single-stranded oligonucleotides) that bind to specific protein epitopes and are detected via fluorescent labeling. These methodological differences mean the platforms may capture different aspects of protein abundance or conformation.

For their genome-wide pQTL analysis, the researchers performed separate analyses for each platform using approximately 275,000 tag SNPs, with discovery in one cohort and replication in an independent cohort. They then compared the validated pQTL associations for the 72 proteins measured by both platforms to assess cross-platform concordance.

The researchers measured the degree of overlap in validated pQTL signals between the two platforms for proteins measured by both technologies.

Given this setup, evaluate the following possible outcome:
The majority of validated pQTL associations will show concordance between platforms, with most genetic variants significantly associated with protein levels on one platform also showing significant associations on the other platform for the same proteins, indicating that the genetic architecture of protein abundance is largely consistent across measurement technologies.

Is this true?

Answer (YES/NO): YES